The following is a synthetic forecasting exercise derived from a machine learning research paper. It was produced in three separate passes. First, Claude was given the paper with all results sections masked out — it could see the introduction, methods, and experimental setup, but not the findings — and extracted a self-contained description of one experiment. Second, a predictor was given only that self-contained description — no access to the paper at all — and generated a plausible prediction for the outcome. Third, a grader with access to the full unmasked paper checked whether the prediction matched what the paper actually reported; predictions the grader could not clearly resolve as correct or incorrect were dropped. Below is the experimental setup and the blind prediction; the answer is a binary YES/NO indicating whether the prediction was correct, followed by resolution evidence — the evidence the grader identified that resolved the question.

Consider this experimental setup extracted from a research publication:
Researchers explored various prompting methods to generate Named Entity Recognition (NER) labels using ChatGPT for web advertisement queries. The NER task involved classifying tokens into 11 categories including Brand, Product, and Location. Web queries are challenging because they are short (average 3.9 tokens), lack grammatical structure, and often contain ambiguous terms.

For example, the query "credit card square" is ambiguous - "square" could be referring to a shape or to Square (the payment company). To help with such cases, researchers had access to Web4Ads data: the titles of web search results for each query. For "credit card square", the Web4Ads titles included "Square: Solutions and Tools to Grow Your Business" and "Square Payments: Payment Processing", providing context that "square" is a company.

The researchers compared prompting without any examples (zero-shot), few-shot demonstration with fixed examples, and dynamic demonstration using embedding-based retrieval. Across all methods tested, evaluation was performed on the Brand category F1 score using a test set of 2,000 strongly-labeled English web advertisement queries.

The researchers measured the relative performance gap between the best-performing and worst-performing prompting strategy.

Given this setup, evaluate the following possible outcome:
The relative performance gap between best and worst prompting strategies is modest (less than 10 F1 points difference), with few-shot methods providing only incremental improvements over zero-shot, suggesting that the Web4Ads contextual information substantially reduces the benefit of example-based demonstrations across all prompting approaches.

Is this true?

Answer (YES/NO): NO